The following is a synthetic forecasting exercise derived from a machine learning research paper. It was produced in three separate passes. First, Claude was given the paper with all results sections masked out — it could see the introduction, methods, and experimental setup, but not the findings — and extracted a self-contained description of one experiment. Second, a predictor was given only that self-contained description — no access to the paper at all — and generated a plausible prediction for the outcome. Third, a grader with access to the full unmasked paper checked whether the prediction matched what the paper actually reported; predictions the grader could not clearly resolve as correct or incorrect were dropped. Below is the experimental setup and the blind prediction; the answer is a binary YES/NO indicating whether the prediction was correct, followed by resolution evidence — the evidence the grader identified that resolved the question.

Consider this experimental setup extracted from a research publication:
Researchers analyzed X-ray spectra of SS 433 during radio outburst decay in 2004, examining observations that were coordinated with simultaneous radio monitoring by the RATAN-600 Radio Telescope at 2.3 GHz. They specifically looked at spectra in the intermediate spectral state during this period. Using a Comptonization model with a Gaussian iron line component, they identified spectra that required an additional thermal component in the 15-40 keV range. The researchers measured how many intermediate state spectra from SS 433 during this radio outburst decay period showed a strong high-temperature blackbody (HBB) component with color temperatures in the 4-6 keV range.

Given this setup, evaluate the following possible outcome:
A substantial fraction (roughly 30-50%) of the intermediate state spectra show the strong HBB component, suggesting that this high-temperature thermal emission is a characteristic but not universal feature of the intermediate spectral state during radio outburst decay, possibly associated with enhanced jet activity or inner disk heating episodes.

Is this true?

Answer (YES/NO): NO